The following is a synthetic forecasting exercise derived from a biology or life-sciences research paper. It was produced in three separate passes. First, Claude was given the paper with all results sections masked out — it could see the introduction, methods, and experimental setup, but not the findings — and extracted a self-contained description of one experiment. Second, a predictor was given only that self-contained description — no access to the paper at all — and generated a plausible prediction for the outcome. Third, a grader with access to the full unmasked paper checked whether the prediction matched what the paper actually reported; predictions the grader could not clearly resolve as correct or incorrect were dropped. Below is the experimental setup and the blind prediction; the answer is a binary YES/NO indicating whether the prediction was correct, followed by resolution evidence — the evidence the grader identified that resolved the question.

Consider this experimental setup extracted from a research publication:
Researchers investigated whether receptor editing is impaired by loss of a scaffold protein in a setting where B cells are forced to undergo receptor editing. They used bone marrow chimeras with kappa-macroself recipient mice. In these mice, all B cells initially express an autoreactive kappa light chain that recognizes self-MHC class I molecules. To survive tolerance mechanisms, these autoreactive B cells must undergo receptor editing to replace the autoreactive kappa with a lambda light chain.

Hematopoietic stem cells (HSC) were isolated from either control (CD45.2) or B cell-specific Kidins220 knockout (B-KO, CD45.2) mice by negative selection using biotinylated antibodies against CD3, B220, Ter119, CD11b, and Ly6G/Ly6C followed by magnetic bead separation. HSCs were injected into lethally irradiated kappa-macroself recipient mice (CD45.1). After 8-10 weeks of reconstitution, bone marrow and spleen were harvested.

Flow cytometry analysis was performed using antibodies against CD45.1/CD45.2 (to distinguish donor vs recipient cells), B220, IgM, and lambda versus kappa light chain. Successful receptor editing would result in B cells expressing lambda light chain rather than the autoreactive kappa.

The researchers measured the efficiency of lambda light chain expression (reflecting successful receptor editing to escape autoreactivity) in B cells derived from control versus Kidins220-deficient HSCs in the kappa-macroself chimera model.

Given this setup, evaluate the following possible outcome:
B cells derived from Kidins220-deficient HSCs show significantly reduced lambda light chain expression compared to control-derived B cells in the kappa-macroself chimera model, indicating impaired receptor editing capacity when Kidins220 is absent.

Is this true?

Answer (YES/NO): YES